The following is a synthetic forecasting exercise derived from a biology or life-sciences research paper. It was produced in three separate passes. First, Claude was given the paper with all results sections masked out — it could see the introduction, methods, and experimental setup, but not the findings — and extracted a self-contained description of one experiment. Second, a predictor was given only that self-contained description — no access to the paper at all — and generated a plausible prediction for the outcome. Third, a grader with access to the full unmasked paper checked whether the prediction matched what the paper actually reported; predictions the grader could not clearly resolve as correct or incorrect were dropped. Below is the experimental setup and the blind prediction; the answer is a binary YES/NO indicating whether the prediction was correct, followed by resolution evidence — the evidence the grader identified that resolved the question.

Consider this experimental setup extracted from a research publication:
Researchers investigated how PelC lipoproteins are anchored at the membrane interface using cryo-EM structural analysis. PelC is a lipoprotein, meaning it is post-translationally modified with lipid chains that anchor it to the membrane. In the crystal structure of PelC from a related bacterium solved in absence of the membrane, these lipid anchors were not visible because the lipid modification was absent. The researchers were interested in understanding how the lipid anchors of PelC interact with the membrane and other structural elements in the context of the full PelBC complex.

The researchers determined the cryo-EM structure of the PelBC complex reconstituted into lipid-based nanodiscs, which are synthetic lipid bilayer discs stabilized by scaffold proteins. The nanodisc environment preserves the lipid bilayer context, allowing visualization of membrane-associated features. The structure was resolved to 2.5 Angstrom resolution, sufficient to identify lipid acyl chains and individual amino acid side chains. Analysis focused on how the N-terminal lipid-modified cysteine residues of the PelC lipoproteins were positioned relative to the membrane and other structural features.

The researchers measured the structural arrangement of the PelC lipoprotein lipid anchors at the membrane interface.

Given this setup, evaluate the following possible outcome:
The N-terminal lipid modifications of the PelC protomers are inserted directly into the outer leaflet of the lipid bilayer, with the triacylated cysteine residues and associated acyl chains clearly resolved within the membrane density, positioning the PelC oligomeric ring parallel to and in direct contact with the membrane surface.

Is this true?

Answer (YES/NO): NO